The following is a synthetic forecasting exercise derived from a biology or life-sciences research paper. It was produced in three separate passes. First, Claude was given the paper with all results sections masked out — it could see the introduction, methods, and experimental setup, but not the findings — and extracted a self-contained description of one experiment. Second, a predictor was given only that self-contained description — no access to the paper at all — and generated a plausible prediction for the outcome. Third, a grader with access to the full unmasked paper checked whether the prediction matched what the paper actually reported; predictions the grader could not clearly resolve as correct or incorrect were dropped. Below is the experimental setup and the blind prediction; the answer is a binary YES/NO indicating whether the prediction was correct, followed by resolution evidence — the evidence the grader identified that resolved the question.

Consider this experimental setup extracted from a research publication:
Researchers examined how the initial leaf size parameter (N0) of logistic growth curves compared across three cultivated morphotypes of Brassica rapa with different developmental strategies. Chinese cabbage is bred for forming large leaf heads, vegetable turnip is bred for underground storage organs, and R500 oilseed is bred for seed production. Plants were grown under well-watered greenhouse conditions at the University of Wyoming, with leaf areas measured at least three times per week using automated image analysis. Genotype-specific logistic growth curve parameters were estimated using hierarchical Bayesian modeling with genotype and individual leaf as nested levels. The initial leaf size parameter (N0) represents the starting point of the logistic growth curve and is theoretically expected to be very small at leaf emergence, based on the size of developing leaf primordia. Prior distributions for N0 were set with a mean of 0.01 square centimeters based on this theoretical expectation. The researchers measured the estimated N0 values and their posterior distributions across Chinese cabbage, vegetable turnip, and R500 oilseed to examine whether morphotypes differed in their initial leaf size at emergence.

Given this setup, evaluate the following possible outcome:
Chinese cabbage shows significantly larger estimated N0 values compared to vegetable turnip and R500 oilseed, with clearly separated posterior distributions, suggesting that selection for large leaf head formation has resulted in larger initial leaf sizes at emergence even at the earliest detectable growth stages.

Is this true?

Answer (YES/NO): NO